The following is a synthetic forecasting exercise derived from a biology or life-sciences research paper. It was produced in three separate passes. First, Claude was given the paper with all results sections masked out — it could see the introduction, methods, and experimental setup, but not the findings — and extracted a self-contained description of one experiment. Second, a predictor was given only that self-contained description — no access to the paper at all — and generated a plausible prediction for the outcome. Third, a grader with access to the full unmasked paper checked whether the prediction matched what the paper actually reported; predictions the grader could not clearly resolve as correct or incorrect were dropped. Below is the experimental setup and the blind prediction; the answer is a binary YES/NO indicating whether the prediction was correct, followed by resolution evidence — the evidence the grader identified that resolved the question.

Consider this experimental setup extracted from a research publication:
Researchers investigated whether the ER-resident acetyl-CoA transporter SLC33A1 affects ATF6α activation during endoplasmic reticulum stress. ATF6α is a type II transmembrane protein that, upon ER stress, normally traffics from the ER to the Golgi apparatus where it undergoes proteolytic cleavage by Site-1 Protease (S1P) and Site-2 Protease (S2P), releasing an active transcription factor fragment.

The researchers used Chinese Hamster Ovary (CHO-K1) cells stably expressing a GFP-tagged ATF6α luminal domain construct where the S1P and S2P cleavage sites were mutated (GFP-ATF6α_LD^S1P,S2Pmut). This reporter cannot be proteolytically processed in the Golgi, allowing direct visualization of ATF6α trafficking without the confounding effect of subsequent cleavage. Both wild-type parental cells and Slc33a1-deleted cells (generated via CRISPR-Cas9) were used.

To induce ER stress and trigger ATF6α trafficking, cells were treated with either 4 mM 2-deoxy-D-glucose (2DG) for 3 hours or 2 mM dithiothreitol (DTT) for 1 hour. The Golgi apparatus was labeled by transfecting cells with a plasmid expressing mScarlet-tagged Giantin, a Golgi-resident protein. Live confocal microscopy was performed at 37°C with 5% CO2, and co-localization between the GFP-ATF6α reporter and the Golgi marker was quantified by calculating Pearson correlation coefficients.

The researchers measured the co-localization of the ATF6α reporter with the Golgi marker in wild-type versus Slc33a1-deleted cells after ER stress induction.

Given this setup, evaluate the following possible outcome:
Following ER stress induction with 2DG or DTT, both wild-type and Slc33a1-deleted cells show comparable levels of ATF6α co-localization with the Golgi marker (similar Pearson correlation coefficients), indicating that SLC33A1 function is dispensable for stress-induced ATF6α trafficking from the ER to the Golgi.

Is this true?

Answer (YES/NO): NO